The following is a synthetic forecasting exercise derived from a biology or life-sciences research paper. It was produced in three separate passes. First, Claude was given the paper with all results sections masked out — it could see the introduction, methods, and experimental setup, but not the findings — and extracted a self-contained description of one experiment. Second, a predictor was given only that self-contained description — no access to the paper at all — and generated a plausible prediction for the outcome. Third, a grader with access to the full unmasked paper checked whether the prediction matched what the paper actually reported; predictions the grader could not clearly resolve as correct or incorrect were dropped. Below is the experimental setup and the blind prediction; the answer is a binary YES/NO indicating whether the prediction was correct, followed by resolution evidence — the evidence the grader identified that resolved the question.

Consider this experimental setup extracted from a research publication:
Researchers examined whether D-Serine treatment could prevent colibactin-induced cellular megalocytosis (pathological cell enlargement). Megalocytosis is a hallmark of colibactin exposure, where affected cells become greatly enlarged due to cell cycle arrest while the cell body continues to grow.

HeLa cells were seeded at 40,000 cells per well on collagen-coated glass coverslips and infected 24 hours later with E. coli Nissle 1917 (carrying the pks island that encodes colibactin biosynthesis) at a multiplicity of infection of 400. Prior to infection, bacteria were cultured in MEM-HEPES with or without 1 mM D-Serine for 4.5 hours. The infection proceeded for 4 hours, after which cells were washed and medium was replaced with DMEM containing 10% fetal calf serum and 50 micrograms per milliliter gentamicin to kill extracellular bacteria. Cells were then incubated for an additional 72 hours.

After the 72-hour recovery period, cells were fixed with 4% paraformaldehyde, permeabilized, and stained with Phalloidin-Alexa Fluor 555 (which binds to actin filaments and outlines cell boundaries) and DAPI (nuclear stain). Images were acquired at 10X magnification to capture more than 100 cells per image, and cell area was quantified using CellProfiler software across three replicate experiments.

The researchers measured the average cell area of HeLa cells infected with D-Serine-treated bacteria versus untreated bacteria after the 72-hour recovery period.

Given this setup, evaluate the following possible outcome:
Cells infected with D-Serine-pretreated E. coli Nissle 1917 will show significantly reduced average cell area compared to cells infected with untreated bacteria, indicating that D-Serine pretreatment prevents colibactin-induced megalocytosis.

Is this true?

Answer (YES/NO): YES